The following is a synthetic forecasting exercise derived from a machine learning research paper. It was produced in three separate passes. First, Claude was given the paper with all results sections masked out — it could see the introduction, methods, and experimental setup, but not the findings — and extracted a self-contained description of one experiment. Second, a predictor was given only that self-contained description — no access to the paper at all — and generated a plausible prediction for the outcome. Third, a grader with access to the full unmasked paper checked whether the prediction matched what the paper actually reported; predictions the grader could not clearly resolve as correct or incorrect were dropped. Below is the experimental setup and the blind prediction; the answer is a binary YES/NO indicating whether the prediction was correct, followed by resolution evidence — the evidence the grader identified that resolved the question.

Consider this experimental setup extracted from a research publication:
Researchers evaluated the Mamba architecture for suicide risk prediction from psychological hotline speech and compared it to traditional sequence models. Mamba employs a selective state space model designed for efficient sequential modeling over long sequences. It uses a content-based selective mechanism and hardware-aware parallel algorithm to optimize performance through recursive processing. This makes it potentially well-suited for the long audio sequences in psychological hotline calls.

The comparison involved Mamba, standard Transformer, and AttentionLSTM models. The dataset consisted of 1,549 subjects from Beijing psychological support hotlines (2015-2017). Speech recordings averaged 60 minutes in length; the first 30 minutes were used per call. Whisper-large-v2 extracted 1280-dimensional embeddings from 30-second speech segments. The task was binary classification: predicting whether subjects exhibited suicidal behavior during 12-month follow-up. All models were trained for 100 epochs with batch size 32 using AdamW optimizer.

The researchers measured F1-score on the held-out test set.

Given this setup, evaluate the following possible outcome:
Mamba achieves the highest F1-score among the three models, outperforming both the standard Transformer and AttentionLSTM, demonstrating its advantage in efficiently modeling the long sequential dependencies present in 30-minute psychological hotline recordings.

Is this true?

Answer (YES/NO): NO